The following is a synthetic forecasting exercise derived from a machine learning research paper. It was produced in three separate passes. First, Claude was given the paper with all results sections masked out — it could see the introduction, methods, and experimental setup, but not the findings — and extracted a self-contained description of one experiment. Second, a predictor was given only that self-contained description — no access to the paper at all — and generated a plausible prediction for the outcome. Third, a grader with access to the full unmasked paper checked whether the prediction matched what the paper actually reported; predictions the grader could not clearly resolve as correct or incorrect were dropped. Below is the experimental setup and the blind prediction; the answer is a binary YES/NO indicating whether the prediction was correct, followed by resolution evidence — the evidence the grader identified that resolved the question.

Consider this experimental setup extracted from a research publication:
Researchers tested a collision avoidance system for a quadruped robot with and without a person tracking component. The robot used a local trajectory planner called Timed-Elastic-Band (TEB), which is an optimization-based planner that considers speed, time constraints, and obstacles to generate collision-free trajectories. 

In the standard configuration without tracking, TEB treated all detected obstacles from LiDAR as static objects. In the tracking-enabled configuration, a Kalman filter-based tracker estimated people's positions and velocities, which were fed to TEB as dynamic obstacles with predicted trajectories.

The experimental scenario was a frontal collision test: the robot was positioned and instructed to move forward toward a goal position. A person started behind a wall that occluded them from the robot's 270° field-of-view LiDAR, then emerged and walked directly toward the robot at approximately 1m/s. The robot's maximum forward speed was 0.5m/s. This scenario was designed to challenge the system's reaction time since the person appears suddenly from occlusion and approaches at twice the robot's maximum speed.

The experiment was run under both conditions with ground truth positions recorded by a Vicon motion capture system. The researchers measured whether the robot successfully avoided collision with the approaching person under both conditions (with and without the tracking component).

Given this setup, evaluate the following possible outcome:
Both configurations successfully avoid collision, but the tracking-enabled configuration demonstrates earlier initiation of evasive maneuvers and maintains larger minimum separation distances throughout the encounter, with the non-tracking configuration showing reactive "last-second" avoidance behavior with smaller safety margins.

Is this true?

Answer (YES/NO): NO